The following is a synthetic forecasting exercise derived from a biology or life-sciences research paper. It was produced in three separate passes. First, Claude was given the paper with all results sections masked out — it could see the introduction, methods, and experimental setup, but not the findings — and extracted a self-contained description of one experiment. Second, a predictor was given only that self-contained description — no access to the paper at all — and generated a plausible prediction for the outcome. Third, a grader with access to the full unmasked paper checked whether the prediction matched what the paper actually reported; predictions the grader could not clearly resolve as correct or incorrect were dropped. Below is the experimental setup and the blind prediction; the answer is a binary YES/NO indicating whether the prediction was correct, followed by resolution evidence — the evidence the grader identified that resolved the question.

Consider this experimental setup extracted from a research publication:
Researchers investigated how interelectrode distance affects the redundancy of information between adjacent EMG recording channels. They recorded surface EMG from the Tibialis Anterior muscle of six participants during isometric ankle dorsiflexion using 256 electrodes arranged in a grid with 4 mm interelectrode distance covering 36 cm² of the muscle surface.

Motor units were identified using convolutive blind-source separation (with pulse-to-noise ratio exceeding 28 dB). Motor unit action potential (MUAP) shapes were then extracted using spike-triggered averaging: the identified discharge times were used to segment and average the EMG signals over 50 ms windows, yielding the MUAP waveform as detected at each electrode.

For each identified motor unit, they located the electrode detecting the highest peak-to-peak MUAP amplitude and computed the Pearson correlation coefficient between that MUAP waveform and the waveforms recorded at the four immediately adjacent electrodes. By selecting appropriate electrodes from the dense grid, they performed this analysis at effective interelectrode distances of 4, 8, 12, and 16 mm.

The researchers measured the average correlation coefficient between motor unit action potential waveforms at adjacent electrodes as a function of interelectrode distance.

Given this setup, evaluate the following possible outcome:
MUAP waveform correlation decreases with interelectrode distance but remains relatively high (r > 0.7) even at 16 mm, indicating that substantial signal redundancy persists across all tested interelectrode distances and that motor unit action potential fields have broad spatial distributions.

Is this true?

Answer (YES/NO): YES